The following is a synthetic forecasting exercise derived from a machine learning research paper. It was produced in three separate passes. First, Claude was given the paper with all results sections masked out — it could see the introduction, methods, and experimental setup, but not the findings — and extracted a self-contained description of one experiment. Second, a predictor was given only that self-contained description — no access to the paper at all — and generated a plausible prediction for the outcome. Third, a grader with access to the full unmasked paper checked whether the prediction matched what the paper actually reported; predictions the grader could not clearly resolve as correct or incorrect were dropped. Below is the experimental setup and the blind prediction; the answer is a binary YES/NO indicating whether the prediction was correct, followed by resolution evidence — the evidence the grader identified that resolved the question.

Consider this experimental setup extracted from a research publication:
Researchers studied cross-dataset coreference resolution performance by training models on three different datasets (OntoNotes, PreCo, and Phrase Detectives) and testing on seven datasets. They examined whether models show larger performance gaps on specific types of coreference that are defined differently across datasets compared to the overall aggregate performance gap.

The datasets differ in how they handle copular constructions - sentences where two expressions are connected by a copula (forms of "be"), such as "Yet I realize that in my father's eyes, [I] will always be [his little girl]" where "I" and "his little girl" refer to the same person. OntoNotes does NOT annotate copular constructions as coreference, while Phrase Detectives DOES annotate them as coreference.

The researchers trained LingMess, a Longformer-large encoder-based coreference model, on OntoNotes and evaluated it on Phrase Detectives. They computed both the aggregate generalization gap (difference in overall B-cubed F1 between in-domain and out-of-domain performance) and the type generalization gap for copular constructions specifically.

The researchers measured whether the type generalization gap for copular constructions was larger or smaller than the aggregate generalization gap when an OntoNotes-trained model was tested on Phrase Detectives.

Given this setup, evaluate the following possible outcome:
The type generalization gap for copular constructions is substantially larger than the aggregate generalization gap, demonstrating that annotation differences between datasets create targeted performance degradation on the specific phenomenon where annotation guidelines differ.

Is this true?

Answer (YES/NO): YES